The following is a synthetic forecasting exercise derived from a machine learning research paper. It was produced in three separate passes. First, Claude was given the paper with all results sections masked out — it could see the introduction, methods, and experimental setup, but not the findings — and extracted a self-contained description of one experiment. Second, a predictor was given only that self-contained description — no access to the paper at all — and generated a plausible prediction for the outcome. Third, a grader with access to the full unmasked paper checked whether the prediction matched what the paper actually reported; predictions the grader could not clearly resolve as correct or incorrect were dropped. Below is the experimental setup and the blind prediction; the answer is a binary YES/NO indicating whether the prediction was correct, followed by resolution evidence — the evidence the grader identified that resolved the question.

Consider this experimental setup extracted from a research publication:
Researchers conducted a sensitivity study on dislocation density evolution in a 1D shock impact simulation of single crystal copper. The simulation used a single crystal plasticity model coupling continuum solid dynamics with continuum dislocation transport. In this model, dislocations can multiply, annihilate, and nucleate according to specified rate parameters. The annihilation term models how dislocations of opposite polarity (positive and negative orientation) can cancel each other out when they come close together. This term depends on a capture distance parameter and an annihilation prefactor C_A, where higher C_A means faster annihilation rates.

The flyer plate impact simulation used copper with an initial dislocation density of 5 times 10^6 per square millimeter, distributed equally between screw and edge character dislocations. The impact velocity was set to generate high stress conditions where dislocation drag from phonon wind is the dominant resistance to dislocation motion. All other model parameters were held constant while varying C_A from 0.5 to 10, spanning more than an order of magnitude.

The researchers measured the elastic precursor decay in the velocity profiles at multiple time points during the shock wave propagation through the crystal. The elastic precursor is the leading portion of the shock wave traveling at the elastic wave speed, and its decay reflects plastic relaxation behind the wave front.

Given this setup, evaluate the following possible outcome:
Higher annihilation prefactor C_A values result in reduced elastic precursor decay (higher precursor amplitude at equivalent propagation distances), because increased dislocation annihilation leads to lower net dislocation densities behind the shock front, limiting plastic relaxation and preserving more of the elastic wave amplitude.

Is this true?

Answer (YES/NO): NO